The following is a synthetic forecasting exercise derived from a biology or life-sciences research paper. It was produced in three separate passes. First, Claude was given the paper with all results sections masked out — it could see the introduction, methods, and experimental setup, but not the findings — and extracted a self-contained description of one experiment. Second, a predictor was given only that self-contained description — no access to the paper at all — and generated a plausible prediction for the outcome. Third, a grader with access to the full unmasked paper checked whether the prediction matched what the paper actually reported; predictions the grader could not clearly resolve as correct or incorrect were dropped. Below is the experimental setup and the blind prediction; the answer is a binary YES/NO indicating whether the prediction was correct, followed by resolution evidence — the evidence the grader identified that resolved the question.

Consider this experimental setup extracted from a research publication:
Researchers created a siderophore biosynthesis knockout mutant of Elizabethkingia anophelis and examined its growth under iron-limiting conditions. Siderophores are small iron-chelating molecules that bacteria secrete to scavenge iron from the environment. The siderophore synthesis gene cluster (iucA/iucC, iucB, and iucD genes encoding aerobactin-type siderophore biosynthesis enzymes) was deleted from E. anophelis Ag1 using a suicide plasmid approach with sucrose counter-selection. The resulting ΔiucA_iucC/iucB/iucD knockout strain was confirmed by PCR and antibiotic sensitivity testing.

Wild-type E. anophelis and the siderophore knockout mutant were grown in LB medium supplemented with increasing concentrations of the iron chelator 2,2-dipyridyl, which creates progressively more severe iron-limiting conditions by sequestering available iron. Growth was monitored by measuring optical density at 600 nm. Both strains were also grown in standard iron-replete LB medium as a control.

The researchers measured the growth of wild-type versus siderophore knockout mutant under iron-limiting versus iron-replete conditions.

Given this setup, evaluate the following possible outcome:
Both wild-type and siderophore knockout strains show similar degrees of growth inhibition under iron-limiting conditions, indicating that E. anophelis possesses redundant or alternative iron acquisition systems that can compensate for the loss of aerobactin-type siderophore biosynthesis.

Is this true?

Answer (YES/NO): NO